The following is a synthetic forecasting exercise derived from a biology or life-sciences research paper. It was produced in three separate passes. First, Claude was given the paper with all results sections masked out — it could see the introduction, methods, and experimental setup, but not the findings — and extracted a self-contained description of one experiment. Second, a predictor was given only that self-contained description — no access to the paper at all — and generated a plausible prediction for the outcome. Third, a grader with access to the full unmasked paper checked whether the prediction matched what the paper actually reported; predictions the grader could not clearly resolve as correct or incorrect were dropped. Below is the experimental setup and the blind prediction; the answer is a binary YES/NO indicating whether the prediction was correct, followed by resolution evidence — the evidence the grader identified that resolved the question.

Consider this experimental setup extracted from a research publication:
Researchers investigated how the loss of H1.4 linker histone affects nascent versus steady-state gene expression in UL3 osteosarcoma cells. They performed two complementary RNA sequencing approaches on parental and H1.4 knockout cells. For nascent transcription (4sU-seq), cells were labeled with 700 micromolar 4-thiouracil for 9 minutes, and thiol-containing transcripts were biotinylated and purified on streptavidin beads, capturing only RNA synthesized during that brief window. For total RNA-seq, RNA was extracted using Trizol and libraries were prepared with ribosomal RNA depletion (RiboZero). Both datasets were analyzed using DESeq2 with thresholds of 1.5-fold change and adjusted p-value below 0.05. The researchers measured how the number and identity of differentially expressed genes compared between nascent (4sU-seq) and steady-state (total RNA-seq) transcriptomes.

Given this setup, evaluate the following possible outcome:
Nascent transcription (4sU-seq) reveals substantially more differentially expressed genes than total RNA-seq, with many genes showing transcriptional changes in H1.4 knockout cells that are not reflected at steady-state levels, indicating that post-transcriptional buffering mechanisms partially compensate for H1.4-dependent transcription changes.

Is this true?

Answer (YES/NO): YES